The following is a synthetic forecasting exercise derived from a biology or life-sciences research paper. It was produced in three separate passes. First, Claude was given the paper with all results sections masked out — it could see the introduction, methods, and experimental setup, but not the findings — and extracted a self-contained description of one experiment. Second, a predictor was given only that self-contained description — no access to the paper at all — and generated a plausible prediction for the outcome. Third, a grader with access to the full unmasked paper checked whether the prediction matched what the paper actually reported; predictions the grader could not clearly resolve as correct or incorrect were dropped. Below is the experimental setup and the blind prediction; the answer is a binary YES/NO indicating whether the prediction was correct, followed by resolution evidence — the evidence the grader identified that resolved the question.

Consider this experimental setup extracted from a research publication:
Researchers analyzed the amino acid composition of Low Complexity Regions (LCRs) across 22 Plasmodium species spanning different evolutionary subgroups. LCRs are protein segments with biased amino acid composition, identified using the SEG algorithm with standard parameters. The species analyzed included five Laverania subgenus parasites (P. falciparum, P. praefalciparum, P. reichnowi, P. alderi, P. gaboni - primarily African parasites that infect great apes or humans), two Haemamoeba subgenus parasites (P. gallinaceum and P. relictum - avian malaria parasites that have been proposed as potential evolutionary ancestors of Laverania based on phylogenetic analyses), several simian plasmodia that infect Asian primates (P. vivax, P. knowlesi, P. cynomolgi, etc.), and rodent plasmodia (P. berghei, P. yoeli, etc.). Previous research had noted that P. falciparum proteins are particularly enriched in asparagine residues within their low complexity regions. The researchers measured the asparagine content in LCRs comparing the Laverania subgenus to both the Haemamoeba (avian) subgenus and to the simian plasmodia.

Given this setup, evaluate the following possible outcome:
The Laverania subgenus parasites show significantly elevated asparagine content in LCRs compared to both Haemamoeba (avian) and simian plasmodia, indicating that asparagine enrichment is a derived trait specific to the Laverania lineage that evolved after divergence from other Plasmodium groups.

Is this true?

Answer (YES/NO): NO